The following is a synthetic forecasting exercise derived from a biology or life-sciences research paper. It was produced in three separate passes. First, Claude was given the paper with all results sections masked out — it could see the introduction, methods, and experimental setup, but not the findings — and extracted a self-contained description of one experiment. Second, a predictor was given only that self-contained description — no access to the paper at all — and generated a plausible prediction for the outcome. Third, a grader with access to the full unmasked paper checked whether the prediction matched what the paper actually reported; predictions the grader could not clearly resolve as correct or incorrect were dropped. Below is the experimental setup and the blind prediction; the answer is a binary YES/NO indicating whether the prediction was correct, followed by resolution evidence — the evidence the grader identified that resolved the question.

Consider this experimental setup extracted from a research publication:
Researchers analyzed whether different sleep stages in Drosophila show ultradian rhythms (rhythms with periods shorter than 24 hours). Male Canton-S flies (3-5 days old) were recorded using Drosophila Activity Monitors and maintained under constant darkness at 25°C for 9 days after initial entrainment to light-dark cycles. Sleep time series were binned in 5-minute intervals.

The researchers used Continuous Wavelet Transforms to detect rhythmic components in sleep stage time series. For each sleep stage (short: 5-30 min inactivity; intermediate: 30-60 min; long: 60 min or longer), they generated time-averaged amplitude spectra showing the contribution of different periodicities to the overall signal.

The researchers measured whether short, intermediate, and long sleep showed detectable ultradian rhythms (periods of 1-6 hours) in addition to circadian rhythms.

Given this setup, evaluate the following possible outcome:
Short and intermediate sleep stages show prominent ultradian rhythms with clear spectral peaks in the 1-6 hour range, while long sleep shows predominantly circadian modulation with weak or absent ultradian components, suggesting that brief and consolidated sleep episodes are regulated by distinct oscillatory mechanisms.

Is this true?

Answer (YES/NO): YES